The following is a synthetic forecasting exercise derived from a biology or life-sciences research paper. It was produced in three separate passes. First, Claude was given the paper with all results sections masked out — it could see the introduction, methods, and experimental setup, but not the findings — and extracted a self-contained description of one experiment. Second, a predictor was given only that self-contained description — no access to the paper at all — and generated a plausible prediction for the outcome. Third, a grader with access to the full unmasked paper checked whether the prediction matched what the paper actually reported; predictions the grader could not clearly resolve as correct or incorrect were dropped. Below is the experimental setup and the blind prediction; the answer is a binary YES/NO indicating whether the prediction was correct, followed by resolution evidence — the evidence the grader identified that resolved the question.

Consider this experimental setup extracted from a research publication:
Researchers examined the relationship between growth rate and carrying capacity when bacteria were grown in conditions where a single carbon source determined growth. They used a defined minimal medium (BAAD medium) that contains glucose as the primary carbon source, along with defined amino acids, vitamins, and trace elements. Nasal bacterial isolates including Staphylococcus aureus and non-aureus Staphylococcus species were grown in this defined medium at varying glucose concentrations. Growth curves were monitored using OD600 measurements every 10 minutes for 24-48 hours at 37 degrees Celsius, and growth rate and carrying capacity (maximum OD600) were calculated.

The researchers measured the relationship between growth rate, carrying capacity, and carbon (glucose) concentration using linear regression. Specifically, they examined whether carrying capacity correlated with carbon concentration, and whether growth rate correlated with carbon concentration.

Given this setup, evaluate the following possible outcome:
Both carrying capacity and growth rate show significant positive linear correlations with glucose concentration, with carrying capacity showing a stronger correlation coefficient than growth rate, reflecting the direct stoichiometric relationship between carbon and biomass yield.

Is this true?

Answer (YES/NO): NO